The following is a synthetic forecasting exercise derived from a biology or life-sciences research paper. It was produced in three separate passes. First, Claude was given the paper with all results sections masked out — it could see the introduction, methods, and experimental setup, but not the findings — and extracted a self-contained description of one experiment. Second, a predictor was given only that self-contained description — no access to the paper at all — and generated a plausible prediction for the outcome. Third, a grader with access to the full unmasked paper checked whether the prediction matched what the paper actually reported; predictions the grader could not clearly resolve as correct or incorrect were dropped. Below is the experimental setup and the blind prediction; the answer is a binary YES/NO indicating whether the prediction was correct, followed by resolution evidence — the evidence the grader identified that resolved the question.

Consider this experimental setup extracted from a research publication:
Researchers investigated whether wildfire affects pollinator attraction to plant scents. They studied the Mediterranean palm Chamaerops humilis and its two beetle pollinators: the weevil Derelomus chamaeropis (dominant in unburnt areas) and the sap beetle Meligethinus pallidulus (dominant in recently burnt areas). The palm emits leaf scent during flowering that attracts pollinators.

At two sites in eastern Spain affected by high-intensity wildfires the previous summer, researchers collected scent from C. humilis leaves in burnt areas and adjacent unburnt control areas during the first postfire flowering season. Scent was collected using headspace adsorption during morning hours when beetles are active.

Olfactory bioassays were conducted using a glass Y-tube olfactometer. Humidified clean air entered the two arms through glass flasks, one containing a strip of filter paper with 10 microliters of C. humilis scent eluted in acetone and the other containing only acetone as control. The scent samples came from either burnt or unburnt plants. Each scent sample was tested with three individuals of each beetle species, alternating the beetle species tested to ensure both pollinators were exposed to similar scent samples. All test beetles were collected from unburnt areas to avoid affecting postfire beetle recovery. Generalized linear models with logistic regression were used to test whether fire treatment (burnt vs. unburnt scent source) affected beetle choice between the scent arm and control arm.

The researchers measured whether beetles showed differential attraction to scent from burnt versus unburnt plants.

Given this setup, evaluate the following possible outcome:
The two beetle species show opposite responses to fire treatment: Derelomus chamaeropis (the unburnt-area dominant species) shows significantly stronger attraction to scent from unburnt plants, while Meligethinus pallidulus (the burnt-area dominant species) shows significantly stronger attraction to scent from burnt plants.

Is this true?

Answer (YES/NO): NO